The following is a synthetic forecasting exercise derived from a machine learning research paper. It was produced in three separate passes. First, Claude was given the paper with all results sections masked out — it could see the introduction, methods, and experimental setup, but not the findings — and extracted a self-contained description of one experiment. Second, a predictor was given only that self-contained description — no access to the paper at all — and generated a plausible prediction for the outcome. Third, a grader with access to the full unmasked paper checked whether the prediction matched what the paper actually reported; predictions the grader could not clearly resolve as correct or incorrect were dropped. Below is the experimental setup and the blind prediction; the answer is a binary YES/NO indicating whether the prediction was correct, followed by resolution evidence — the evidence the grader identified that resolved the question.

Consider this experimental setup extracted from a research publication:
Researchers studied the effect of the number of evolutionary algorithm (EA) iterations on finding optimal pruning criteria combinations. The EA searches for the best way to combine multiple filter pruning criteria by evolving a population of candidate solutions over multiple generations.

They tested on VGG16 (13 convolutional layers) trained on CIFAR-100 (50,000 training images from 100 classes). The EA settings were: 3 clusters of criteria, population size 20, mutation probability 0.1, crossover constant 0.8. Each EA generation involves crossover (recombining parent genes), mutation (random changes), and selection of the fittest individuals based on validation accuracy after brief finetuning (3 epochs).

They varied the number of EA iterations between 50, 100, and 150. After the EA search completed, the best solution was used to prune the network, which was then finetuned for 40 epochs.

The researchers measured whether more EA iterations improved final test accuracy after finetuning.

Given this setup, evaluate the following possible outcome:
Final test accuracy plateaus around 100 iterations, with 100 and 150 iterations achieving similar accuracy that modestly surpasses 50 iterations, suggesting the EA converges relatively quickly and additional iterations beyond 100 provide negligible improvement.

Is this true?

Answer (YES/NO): NO